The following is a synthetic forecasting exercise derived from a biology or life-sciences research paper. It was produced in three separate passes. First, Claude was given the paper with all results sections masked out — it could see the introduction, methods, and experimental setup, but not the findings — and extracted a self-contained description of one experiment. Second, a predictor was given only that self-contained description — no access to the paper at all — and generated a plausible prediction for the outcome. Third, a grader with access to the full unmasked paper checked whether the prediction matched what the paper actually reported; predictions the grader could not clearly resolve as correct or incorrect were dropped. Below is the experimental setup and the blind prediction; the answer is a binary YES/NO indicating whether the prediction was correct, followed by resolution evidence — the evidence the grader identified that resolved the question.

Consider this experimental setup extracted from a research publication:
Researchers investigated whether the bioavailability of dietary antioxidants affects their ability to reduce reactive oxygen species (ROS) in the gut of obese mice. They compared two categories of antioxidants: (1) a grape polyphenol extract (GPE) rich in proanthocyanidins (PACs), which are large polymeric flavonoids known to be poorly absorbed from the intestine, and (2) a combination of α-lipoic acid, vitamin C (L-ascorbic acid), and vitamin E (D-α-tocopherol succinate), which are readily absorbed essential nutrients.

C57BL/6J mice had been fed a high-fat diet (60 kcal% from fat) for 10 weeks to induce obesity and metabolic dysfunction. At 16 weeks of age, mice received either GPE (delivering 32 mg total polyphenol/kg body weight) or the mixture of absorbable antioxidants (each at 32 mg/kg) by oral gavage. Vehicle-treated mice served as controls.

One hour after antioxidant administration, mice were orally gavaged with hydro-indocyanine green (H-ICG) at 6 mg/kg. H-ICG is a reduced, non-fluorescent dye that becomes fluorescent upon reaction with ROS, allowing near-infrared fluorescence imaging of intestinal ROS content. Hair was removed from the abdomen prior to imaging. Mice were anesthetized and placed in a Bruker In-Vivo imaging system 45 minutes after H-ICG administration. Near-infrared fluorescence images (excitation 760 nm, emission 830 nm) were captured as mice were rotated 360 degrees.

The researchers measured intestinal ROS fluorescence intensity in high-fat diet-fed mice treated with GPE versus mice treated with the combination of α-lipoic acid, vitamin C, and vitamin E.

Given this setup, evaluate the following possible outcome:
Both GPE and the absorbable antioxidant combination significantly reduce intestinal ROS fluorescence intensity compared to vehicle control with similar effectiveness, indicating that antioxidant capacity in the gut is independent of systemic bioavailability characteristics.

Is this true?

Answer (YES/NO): NO